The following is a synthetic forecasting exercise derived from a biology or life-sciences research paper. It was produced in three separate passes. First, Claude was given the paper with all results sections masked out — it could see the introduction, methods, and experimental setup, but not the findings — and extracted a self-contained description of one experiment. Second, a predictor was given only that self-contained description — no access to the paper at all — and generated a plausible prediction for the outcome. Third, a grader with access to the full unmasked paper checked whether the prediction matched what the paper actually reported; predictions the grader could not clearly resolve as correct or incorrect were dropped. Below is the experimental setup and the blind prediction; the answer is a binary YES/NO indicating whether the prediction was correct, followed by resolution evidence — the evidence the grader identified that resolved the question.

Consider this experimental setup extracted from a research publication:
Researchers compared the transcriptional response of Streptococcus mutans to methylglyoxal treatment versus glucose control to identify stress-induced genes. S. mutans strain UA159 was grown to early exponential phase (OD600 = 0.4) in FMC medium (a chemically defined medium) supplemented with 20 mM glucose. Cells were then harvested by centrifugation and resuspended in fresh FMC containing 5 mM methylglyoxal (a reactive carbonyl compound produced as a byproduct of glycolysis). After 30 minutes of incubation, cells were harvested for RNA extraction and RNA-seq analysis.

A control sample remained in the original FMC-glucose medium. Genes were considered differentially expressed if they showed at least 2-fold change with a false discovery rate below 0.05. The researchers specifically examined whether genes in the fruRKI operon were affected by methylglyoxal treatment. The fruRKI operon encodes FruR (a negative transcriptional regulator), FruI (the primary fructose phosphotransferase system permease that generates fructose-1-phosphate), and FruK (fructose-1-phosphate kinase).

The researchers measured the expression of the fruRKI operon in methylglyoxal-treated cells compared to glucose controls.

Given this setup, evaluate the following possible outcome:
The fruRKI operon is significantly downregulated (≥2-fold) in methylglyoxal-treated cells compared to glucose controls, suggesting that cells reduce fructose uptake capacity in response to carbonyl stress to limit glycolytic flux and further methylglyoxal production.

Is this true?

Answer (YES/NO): NO